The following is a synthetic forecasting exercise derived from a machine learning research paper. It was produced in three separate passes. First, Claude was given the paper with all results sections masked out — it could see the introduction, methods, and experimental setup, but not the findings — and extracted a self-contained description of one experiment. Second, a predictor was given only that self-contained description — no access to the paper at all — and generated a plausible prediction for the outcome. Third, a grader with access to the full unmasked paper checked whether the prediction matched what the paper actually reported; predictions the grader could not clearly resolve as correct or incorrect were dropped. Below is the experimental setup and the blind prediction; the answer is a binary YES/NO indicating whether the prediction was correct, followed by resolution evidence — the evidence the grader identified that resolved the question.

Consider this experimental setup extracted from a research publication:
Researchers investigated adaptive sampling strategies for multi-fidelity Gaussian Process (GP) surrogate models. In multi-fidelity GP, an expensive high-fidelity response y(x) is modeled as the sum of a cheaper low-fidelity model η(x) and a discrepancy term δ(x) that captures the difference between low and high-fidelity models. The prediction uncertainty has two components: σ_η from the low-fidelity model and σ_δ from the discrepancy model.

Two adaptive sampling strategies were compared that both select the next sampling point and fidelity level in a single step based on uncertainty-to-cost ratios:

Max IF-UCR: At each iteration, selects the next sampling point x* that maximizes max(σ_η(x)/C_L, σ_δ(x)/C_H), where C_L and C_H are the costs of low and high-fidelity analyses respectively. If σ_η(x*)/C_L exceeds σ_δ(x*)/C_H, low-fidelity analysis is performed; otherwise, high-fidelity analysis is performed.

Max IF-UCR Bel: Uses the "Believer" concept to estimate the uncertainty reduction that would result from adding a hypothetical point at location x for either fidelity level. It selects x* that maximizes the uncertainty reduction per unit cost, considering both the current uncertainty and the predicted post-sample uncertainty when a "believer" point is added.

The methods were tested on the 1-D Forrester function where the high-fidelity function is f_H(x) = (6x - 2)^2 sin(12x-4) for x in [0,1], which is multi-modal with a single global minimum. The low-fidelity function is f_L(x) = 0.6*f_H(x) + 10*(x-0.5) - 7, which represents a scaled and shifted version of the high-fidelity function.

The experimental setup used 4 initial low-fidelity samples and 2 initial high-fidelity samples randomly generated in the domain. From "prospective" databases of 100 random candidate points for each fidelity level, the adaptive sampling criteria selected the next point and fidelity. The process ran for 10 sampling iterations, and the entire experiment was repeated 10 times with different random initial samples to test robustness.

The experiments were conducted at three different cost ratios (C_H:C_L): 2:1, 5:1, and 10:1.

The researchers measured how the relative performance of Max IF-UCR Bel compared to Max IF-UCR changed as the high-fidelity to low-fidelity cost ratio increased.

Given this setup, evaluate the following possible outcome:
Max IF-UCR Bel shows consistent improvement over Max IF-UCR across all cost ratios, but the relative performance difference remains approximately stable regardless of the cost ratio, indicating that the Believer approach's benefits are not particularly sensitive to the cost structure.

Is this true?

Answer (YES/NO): NO